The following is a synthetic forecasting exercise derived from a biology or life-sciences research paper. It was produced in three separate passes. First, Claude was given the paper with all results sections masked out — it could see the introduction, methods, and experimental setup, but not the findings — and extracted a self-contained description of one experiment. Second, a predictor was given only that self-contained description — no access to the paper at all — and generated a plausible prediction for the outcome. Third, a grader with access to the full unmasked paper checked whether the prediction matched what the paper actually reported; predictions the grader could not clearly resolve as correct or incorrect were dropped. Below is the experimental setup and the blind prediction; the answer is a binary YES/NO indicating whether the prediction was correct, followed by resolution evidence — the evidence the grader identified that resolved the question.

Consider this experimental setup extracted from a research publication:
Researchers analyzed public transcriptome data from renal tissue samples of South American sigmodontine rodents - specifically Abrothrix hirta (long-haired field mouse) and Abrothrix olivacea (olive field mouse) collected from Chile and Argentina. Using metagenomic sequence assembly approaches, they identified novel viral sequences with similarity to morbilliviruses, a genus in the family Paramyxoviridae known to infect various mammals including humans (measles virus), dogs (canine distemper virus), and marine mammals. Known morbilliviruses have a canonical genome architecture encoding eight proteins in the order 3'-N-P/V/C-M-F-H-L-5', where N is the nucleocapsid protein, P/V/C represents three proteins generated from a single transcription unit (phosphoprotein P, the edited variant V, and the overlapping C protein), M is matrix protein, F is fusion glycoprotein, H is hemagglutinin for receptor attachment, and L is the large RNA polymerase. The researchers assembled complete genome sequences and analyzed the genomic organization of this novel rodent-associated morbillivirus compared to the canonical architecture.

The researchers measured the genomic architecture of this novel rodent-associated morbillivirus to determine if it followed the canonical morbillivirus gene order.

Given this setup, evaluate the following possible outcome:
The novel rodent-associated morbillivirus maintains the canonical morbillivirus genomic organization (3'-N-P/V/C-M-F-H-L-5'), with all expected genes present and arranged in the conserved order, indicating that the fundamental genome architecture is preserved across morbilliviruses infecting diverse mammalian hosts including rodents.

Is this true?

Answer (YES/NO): NO